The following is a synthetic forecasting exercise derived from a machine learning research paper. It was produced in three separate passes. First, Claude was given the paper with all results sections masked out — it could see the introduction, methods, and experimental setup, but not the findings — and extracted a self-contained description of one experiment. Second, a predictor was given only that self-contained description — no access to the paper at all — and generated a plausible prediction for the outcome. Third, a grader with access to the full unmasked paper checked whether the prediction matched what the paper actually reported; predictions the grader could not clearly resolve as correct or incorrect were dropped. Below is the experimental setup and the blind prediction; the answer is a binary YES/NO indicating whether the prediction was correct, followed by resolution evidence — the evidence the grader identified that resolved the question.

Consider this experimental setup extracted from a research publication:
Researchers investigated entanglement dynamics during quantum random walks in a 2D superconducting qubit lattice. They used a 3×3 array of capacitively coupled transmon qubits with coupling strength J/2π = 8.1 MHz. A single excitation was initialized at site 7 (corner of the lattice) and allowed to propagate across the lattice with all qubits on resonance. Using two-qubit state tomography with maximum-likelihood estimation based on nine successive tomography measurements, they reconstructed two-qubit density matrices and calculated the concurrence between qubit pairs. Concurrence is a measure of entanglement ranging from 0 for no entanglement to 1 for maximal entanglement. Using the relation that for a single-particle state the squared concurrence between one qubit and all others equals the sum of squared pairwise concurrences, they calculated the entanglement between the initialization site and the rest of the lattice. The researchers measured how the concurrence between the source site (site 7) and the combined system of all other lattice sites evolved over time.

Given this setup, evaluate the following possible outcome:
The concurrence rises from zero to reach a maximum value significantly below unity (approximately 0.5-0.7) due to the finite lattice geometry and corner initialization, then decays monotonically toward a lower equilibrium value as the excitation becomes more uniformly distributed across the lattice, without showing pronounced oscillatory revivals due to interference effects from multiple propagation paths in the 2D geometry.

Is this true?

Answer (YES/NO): NO